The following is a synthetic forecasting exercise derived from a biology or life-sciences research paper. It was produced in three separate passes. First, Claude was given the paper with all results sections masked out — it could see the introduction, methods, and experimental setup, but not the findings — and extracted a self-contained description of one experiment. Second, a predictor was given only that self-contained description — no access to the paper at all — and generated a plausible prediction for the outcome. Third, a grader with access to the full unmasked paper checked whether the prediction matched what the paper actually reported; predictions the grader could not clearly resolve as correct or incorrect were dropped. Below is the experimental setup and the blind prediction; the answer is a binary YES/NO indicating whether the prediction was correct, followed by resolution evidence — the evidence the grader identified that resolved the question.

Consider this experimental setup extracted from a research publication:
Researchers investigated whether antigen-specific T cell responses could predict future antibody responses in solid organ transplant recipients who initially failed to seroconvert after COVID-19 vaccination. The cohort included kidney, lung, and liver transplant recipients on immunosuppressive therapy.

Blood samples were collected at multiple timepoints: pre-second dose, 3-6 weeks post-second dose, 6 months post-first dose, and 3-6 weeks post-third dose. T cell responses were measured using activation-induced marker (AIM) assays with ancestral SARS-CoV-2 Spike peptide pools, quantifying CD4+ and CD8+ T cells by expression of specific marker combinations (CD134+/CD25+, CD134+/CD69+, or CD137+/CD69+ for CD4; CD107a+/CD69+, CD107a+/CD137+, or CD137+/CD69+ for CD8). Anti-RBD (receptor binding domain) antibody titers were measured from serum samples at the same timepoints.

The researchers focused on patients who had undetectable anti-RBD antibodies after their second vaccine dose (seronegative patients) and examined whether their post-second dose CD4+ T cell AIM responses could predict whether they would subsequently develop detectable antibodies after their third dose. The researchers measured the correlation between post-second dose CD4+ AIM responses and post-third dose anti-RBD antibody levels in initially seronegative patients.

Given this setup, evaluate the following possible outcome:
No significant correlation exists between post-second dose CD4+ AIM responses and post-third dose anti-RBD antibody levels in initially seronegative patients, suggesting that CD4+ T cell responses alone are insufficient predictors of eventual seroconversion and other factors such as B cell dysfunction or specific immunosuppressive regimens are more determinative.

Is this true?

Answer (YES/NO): NO